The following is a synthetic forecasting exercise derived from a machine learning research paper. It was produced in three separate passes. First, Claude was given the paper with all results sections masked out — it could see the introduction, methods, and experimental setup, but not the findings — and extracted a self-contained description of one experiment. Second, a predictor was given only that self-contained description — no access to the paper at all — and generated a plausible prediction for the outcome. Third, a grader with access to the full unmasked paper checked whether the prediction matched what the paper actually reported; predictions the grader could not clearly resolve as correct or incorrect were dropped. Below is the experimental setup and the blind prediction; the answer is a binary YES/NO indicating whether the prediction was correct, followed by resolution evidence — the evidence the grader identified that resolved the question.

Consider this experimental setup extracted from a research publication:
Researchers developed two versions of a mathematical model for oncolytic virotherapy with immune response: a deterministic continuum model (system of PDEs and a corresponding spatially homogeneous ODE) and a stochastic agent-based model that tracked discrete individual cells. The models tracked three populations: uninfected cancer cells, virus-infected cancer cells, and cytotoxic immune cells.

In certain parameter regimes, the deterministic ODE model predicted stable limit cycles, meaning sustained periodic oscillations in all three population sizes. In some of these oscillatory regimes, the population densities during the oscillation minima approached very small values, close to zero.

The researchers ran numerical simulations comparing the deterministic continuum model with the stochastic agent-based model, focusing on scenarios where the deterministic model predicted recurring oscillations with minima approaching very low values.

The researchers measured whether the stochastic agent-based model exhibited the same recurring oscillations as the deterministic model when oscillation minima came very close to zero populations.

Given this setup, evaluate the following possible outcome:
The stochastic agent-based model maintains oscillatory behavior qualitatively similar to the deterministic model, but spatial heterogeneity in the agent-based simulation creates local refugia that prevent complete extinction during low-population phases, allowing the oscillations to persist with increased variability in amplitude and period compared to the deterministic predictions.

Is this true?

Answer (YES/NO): NO